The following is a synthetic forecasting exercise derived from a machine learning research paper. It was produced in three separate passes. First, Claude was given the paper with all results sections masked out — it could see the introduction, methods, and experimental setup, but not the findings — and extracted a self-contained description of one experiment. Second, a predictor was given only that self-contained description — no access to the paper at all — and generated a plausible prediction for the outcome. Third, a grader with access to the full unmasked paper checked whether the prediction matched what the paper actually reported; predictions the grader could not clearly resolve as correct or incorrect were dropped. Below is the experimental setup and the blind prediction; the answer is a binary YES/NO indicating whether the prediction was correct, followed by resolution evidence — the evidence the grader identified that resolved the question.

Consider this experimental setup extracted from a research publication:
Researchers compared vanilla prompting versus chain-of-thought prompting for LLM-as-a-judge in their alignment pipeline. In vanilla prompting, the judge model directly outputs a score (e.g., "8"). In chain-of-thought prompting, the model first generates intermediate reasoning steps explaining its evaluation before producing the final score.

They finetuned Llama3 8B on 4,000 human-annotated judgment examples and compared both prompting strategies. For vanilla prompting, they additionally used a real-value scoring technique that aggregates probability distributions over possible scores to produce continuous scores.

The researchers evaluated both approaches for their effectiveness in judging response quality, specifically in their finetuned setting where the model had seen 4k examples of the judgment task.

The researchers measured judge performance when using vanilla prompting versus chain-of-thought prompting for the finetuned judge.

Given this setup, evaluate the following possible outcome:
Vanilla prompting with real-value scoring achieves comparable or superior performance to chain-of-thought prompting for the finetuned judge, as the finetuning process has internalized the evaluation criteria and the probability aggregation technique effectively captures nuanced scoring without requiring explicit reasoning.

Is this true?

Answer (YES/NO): YES